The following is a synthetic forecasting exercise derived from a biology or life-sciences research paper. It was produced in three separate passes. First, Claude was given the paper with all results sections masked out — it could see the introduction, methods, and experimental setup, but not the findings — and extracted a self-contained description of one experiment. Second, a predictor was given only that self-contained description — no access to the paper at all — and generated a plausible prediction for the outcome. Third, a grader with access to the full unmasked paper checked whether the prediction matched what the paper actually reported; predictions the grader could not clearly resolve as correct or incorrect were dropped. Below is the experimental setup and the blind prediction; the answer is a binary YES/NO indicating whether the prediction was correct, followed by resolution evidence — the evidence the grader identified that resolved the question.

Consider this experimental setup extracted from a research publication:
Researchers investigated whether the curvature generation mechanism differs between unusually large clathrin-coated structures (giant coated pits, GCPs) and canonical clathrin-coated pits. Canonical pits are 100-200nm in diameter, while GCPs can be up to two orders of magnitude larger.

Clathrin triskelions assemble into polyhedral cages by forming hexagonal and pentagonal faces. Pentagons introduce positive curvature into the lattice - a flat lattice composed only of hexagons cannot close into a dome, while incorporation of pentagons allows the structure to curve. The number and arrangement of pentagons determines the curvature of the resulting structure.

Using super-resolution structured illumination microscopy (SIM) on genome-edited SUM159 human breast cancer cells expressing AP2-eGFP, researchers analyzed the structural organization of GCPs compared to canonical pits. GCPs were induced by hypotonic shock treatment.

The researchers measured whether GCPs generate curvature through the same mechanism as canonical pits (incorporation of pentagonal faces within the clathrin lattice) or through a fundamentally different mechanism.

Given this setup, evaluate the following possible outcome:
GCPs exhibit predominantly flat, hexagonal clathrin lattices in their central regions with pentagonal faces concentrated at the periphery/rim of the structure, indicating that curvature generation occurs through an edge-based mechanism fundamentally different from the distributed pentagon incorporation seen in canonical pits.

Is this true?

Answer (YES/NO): NO